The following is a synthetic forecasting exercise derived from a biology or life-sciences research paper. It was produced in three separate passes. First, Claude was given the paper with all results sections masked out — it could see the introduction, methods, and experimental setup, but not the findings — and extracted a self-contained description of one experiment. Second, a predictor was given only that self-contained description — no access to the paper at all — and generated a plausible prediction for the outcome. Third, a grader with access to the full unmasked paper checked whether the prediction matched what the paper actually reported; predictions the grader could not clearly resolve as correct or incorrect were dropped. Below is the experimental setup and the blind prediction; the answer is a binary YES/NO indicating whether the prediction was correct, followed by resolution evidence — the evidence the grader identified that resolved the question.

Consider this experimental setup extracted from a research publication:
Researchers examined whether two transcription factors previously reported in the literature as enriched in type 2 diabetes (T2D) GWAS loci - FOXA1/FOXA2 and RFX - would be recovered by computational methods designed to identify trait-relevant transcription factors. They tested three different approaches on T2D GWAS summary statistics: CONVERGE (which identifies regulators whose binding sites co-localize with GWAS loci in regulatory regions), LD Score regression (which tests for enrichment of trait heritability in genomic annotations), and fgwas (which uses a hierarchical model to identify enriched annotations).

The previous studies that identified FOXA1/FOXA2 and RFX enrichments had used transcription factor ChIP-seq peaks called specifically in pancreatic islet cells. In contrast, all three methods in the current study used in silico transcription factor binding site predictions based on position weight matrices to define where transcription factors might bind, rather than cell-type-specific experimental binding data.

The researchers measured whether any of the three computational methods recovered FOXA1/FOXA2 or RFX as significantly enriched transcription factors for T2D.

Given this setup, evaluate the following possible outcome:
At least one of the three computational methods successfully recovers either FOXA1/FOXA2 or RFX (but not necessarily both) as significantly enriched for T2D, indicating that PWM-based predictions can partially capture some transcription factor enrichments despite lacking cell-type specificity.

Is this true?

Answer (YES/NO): NO